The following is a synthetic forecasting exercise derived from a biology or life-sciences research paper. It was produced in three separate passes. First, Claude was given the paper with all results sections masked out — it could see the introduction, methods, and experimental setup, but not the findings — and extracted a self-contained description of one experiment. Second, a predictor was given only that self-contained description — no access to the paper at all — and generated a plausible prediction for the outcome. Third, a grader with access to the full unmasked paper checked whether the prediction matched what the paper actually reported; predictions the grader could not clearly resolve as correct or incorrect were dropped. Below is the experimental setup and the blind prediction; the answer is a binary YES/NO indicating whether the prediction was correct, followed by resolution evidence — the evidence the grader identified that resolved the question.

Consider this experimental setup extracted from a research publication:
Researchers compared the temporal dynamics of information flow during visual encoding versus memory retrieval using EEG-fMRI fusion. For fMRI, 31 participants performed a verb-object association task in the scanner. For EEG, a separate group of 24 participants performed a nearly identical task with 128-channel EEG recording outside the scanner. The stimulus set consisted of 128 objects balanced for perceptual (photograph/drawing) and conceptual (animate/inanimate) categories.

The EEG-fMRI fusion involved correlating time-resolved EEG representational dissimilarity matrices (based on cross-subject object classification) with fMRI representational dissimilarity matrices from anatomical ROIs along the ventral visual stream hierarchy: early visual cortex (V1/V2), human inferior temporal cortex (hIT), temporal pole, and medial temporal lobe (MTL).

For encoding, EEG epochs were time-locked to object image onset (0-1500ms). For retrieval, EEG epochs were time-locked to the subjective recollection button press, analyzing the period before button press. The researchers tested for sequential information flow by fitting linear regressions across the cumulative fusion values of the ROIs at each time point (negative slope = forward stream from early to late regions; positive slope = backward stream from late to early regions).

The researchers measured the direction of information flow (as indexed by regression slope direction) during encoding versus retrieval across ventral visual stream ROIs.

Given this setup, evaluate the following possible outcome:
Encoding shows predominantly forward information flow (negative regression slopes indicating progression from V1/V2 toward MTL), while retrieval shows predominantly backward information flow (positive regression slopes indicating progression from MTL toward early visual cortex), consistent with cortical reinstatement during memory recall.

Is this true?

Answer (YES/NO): YES